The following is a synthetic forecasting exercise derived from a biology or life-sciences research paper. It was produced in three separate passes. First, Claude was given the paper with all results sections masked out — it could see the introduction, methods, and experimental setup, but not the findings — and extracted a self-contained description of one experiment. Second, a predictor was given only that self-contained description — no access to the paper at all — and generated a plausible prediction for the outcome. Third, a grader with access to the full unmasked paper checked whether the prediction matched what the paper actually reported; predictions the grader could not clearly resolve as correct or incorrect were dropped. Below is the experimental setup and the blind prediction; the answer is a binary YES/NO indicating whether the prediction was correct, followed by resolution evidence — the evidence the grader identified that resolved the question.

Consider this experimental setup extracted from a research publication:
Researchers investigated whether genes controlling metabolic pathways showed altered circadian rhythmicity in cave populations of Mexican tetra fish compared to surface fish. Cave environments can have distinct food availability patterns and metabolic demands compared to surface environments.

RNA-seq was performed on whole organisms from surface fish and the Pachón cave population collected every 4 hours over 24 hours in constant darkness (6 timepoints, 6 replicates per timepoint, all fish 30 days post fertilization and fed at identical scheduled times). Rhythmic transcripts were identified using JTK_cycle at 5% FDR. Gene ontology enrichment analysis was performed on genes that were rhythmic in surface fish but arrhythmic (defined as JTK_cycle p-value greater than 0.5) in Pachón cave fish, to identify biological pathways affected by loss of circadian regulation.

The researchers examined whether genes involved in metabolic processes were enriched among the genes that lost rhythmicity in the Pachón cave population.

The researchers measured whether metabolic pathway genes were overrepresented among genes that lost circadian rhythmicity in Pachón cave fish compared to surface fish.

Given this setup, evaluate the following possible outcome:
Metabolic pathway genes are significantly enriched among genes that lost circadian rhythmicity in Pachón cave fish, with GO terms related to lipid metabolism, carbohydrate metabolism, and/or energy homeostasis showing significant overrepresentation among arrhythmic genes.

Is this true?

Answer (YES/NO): NO